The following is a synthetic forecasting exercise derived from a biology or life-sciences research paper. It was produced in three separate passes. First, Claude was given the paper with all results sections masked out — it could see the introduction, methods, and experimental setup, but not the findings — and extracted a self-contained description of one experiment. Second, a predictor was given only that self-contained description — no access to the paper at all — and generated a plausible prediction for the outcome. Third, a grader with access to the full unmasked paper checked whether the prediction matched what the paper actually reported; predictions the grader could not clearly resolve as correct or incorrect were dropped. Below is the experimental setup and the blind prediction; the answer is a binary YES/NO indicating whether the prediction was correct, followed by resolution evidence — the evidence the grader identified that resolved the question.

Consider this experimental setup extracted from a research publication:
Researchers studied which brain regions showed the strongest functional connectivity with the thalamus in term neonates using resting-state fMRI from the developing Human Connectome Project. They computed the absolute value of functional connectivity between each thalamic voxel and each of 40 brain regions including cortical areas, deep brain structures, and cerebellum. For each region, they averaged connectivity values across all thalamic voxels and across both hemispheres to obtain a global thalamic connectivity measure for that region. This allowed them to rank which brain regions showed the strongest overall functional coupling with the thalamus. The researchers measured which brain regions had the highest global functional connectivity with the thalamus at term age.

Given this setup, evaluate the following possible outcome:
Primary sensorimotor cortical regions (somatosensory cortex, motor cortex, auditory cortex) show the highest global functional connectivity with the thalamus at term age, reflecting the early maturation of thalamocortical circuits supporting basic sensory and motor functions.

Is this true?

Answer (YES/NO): YES